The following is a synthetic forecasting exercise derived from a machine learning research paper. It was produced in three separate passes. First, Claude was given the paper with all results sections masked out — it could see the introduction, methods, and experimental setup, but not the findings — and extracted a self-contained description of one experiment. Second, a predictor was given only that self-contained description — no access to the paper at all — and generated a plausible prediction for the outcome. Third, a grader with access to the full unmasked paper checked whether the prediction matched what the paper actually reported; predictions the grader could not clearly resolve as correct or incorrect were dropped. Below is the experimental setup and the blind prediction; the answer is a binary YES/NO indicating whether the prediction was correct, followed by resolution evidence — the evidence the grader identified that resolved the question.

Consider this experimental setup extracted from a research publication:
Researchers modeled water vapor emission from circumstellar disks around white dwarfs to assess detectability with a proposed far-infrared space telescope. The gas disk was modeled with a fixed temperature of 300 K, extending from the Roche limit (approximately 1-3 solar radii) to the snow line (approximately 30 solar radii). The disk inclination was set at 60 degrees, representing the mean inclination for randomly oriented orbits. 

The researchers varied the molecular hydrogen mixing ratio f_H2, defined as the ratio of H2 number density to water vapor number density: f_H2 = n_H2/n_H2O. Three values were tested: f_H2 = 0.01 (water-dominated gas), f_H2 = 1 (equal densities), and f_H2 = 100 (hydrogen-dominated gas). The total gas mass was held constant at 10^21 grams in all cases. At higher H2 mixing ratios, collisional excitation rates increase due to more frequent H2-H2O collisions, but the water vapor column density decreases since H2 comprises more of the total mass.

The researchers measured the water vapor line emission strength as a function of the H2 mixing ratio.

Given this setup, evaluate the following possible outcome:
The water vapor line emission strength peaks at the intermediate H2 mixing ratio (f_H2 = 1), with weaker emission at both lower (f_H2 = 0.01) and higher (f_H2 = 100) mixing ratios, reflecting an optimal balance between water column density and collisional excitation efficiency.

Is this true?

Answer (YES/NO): NO